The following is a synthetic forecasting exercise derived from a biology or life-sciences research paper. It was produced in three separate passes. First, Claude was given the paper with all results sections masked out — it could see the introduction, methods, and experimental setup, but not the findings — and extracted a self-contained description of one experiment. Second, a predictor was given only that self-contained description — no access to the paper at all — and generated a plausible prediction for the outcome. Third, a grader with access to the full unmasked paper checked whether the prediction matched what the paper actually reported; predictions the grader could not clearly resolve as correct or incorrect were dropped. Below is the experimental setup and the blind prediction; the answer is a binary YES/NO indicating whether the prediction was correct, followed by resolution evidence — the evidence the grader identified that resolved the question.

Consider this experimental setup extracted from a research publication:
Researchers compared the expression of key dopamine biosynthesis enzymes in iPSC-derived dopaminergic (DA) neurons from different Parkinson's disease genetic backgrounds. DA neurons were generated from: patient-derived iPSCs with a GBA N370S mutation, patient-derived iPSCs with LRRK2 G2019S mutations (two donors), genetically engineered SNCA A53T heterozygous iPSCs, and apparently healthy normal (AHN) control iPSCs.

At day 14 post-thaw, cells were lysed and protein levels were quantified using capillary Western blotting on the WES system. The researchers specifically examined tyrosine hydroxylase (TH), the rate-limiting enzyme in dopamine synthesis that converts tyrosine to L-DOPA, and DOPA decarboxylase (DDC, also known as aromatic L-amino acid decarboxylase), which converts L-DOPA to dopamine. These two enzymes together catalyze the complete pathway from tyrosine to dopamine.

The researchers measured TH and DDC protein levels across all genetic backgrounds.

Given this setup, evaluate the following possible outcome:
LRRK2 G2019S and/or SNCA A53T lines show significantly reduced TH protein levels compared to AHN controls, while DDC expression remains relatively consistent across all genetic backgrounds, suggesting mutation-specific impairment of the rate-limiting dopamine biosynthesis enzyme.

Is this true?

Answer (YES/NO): NO